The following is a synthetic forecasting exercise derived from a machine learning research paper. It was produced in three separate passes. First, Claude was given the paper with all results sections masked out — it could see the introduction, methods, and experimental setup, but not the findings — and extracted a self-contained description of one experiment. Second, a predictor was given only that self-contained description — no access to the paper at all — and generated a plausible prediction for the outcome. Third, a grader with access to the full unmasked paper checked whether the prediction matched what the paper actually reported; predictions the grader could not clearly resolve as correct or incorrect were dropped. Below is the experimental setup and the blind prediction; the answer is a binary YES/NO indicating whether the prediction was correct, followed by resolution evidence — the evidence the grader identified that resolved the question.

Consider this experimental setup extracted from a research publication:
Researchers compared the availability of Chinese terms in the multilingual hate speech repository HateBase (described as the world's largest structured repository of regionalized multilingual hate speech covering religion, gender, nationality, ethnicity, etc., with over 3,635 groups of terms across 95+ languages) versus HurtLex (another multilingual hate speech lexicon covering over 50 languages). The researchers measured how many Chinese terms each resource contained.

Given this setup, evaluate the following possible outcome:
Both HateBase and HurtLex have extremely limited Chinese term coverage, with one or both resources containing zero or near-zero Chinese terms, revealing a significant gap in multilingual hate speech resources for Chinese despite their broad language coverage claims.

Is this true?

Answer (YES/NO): NO